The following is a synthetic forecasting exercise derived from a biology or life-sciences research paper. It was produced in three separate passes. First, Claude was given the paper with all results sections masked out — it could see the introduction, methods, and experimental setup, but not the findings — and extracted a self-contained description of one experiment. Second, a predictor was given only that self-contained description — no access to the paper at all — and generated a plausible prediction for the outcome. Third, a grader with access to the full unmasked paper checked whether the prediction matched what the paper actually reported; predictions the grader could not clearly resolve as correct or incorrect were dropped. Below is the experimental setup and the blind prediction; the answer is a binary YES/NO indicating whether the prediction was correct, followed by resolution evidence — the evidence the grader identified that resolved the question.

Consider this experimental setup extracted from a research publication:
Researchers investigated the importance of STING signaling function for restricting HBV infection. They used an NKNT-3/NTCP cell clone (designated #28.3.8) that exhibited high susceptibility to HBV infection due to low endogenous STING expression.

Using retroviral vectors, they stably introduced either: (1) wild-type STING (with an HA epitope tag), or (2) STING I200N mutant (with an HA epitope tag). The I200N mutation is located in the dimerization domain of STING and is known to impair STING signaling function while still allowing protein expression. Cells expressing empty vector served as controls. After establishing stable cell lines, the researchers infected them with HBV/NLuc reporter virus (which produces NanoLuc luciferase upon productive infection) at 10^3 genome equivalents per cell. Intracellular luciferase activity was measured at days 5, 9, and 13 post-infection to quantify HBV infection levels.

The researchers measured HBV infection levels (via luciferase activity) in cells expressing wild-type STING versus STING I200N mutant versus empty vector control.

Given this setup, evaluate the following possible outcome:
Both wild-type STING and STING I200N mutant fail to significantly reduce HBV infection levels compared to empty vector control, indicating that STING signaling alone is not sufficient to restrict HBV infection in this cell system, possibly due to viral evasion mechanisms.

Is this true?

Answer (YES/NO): NO